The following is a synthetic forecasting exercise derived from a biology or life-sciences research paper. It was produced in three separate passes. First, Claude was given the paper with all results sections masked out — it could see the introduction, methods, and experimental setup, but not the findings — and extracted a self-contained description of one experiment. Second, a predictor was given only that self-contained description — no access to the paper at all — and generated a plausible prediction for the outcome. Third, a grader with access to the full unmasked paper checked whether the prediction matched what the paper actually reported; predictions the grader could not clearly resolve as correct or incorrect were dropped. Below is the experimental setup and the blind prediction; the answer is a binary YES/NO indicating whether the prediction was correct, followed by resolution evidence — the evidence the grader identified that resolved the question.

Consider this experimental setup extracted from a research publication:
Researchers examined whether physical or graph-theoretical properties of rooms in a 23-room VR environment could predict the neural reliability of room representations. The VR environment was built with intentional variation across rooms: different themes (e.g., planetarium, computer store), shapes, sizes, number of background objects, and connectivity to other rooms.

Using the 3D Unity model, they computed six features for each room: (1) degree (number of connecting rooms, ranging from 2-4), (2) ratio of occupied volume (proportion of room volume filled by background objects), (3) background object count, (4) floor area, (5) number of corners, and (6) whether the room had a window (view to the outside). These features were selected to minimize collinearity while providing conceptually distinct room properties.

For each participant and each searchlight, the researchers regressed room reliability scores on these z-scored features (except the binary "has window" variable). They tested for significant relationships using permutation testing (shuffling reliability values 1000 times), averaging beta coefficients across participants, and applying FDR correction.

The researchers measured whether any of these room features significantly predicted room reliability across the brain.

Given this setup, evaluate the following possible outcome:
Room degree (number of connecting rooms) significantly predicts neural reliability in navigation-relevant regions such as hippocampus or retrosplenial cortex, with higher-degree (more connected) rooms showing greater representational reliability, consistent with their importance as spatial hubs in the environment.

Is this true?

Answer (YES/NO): NO